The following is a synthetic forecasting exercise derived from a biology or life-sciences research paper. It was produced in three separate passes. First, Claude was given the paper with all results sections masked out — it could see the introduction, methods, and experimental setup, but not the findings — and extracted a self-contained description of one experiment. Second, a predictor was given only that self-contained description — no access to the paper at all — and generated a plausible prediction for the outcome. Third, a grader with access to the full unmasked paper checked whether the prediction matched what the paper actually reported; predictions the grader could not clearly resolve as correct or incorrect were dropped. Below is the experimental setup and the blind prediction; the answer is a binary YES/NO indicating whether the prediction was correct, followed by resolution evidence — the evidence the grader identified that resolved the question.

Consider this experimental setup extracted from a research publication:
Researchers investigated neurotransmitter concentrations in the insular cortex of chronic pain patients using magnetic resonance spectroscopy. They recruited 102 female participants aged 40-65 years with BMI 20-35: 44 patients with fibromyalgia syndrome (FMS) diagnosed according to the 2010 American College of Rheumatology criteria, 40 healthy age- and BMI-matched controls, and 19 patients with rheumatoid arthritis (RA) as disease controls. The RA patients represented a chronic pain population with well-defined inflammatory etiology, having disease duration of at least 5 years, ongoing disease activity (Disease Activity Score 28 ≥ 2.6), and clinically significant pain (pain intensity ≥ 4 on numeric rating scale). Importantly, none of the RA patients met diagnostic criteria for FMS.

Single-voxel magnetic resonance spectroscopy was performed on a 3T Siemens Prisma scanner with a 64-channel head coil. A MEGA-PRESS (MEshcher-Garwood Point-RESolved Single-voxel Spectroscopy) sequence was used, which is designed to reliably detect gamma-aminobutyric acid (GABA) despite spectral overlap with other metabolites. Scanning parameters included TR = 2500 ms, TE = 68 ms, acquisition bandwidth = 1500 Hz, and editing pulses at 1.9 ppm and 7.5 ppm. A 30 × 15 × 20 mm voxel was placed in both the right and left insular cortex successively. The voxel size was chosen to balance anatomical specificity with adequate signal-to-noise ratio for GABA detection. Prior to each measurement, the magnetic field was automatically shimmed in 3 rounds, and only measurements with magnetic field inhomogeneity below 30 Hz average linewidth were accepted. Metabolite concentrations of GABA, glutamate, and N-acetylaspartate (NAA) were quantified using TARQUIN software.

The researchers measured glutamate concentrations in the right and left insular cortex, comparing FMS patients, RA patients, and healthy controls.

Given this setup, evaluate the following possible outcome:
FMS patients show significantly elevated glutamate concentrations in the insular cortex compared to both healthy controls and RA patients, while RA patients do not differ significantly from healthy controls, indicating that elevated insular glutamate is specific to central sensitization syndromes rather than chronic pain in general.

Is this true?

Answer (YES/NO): NO